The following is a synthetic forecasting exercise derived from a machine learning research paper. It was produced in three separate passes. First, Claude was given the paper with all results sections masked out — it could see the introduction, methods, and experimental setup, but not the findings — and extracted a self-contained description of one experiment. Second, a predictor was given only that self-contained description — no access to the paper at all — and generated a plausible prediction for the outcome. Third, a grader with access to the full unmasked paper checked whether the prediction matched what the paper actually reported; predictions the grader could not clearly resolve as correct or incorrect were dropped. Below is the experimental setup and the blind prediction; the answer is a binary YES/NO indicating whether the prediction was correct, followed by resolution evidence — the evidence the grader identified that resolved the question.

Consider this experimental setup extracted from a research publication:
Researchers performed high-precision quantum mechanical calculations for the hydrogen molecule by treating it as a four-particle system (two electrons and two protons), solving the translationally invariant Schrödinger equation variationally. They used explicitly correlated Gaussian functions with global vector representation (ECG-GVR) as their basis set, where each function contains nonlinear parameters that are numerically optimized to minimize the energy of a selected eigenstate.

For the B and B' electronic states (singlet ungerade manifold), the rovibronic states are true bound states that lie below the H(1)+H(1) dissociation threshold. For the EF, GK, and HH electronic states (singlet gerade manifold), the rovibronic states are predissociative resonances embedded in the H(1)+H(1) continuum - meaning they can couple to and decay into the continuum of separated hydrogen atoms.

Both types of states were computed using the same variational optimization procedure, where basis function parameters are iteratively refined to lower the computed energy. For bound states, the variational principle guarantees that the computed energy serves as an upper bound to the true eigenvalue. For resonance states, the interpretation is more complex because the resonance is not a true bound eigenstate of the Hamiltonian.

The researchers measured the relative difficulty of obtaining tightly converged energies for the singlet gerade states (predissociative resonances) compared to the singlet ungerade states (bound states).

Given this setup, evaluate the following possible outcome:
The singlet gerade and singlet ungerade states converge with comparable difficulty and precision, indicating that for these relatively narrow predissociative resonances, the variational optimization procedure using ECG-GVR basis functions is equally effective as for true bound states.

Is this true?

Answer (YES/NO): NO